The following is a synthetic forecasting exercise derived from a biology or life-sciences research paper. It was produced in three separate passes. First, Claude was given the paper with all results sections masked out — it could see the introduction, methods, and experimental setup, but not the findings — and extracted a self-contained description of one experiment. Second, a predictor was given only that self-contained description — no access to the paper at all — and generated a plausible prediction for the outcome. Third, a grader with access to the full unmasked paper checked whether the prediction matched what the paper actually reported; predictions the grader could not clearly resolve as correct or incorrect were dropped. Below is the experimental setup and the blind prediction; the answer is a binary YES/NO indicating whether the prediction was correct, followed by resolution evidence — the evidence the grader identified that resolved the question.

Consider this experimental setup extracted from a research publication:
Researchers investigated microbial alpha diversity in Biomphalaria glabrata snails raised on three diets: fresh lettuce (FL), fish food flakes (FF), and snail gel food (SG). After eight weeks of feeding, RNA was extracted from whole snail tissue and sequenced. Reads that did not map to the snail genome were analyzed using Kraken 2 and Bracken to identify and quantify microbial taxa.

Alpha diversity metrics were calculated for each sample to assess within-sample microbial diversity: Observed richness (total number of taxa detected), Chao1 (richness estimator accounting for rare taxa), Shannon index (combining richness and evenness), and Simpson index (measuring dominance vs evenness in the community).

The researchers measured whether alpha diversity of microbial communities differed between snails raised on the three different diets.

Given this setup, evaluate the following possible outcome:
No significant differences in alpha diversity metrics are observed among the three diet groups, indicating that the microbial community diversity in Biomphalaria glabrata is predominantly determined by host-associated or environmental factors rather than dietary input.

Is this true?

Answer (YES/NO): NO